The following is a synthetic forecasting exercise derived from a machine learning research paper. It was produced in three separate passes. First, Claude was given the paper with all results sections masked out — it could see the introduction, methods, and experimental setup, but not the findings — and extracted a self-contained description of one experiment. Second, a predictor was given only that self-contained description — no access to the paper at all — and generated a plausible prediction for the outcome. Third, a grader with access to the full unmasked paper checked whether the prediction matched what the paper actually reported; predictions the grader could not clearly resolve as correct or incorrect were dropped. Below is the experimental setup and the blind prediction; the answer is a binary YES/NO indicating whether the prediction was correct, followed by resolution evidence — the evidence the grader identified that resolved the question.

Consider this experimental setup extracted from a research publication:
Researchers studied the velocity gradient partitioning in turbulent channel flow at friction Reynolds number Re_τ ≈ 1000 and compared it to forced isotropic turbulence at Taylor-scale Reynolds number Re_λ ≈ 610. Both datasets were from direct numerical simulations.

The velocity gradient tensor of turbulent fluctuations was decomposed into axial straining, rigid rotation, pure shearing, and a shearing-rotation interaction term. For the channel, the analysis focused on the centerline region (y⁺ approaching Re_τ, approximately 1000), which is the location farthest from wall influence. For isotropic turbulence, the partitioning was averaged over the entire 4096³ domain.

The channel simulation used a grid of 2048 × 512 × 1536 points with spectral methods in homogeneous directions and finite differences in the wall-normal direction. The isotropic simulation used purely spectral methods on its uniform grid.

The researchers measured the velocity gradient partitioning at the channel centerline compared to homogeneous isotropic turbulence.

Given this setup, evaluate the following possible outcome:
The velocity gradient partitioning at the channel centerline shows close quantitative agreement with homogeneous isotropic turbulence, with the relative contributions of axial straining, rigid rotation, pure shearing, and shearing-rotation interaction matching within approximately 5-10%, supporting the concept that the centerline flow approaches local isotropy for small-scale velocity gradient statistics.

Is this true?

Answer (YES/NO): YES